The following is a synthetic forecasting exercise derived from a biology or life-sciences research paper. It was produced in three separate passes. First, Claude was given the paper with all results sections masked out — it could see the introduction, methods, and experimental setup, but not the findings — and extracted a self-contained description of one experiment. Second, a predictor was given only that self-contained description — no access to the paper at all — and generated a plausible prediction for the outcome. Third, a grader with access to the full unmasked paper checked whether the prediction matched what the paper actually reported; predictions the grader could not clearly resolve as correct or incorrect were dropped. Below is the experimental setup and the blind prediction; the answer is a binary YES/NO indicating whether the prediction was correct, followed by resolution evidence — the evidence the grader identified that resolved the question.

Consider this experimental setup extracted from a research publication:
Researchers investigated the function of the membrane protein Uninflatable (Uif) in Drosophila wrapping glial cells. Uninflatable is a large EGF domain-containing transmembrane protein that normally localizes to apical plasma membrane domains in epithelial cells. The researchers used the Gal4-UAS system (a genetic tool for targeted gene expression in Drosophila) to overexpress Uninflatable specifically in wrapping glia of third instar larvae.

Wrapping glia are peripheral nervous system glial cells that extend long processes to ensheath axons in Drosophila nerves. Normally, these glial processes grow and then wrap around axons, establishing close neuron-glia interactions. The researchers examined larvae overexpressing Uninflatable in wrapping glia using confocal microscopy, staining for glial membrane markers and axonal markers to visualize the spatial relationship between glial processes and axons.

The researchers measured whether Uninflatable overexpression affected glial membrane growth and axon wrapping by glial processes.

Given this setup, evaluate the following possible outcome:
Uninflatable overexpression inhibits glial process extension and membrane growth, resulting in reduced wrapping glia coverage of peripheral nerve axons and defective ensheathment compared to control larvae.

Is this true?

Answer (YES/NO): NO